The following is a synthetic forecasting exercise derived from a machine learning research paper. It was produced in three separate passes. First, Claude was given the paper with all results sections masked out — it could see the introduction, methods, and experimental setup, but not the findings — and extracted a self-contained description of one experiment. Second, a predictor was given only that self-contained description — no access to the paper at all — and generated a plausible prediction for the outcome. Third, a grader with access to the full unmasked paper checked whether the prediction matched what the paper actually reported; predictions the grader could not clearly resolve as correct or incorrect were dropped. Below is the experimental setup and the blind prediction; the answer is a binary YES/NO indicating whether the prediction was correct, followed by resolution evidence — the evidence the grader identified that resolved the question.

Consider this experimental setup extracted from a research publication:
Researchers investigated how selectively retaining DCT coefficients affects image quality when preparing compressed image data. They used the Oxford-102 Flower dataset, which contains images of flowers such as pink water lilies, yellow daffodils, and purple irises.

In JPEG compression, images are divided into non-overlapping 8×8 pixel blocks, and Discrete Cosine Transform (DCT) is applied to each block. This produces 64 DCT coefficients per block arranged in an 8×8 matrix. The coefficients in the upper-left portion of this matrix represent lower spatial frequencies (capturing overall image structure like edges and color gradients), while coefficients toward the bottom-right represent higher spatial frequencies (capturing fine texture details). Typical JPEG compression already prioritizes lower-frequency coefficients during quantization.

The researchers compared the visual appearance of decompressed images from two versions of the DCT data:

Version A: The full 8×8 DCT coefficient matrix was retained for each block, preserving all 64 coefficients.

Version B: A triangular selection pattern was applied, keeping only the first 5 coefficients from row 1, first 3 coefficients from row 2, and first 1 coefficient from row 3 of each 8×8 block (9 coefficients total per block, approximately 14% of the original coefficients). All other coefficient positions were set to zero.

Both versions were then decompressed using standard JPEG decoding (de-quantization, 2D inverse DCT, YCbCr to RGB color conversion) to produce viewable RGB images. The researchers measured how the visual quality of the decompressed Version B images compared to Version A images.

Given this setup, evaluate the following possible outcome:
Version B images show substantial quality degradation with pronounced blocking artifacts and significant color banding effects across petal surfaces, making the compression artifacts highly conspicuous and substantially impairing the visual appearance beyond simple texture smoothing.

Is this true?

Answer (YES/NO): NO